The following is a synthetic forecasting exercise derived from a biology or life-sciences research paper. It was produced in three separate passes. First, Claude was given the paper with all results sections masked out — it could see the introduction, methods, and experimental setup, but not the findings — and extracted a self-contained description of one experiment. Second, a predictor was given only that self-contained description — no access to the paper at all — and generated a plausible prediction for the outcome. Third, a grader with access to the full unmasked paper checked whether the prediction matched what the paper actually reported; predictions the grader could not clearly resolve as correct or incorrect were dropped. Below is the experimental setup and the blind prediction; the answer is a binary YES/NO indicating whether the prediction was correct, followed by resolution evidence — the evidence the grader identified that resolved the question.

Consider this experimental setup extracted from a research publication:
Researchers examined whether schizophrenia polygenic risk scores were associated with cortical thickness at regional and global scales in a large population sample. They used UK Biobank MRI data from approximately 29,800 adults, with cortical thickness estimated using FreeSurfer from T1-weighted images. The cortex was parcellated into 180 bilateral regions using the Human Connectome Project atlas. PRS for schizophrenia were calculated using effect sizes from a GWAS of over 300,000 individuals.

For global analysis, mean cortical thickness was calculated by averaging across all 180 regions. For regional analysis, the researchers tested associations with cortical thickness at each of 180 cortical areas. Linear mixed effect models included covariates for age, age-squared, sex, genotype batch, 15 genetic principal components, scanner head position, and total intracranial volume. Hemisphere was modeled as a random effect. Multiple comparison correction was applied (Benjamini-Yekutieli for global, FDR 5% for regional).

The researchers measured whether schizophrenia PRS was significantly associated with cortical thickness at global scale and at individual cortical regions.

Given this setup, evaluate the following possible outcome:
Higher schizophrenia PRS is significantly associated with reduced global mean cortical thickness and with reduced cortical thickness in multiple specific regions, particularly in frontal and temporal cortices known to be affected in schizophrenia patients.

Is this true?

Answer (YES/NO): NO